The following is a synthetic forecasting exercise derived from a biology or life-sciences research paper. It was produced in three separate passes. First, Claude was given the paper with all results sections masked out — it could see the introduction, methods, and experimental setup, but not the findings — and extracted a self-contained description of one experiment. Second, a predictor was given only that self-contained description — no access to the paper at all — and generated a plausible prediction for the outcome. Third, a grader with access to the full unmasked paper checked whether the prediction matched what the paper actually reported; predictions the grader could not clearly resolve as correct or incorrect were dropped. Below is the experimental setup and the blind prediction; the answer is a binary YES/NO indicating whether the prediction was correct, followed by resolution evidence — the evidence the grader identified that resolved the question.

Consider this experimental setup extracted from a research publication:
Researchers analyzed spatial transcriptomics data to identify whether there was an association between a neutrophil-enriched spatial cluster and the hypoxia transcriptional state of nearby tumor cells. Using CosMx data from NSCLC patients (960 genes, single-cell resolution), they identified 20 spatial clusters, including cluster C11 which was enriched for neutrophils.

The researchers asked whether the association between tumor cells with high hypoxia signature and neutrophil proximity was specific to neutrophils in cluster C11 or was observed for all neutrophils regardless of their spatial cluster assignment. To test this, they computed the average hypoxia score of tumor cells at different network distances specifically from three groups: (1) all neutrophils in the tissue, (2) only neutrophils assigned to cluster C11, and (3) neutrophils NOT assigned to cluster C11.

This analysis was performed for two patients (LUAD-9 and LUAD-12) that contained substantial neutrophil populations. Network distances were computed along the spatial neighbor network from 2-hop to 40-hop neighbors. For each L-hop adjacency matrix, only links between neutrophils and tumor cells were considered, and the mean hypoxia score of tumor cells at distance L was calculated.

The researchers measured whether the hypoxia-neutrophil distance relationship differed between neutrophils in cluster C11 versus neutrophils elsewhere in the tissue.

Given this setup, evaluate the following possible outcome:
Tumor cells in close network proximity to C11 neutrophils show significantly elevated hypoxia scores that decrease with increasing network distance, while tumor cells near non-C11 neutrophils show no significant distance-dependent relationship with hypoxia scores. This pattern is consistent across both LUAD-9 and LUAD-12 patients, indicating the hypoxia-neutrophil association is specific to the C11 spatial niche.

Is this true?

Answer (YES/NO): YES